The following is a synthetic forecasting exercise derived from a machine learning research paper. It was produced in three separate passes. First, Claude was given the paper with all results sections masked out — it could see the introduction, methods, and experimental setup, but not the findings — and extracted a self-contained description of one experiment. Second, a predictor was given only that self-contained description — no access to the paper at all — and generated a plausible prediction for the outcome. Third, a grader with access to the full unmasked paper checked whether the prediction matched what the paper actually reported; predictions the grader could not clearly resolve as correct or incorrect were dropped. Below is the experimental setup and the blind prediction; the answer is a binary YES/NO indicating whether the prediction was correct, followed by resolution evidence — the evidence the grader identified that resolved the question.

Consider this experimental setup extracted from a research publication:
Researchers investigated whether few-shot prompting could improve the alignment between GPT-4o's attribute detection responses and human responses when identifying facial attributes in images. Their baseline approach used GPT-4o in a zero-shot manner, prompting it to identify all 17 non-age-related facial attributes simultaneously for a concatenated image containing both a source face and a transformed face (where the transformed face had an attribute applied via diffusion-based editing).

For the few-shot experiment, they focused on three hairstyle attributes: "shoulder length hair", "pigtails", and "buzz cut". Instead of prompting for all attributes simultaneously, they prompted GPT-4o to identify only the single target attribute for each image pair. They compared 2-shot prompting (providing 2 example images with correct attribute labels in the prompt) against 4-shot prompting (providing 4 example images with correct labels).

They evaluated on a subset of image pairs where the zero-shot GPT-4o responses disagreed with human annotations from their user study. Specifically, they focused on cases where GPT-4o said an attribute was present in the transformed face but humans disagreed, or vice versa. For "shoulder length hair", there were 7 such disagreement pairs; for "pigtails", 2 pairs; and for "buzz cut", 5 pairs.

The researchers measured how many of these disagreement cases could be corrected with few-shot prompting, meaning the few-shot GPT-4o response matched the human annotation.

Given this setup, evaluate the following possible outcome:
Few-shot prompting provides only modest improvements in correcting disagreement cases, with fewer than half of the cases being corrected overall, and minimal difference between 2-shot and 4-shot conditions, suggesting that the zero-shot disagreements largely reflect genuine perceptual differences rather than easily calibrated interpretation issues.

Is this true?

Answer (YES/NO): NO